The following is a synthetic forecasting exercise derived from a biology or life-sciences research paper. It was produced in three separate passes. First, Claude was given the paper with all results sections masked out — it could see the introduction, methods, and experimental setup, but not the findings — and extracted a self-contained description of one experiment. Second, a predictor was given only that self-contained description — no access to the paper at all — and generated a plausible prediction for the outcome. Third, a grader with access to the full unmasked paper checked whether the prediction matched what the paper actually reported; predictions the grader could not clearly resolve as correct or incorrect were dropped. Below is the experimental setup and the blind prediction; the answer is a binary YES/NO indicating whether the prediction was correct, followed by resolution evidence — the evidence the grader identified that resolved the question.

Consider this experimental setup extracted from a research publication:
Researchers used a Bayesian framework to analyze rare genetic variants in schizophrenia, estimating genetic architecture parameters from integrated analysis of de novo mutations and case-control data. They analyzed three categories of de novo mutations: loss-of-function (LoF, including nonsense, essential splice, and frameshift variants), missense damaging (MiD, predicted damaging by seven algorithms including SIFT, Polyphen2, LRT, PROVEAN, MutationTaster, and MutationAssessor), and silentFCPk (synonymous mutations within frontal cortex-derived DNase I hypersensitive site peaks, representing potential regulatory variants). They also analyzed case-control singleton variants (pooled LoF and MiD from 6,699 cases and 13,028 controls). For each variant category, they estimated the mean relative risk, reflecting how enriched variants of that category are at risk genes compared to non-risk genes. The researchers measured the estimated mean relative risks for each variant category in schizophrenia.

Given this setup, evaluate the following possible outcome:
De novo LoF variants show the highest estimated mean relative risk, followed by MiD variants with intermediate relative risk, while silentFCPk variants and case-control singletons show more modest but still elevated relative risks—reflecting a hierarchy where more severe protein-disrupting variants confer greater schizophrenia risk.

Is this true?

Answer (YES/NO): YES